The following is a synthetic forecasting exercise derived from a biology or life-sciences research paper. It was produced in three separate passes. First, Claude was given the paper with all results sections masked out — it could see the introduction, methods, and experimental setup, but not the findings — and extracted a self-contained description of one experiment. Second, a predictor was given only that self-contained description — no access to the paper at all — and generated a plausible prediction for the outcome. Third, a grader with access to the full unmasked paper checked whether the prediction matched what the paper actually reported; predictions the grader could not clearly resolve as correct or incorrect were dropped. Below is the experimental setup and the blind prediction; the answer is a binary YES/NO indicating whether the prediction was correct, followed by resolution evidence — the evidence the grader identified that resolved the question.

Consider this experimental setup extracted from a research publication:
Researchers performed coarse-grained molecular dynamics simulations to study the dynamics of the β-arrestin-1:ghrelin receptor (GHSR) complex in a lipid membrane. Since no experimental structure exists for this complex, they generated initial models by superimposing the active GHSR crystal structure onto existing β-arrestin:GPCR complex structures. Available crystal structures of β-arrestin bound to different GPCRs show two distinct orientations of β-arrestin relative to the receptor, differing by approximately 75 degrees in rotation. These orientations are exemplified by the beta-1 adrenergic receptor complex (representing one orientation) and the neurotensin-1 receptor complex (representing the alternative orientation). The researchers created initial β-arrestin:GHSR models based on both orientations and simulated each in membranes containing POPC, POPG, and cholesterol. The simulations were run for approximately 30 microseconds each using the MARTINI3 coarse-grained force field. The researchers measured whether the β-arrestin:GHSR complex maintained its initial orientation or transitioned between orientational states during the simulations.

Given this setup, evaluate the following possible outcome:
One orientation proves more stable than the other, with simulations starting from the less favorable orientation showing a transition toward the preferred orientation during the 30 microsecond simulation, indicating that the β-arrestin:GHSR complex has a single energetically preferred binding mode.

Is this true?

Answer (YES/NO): YES